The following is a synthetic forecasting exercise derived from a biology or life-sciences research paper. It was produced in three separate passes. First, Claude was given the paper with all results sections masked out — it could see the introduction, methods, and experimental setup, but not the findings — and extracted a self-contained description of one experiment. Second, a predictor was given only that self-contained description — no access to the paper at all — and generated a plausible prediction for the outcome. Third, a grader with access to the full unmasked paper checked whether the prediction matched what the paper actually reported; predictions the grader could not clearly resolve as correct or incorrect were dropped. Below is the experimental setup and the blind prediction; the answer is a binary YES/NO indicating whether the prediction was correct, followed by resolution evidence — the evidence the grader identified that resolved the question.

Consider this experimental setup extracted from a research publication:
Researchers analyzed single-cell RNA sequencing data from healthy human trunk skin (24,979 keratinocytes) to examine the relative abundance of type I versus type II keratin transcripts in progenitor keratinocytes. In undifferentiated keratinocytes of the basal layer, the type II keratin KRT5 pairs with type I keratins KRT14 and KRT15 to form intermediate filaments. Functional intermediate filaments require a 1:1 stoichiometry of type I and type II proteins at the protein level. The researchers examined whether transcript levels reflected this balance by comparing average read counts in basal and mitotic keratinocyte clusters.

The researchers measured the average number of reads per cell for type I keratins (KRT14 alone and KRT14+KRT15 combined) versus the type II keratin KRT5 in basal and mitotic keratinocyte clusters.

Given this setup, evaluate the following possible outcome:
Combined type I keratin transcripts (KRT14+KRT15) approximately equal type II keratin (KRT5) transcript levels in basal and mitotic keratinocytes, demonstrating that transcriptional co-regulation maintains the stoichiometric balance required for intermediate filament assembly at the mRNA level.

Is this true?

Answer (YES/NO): NO